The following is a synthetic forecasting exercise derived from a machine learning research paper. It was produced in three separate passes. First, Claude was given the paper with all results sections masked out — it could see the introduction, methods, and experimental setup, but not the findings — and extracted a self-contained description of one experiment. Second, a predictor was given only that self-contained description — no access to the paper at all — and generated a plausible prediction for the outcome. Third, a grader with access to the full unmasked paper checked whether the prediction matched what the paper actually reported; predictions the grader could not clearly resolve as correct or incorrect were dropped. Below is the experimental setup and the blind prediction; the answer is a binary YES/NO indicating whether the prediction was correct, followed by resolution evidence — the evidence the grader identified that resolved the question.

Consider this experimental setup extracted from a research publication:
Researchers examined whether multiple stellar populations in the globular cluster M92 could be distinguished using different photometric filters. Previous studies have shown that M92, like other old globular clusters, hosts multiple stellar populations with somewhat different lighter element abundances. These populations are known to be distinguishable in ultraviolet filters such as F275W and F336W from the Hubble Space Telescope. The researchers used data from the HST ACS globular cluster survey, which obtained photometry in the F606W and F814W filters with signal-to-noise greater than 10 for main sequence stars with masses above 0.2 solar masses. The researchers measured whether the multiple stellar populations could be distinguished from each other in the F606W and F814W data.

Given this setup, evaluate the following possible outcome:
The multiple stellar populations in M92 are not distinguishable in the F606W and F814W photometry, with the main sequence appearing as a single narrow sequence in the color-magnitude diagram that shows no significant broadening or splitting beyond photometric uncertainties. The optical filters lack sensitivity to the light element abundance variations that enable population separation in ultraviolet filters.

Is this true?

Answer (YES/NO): YES